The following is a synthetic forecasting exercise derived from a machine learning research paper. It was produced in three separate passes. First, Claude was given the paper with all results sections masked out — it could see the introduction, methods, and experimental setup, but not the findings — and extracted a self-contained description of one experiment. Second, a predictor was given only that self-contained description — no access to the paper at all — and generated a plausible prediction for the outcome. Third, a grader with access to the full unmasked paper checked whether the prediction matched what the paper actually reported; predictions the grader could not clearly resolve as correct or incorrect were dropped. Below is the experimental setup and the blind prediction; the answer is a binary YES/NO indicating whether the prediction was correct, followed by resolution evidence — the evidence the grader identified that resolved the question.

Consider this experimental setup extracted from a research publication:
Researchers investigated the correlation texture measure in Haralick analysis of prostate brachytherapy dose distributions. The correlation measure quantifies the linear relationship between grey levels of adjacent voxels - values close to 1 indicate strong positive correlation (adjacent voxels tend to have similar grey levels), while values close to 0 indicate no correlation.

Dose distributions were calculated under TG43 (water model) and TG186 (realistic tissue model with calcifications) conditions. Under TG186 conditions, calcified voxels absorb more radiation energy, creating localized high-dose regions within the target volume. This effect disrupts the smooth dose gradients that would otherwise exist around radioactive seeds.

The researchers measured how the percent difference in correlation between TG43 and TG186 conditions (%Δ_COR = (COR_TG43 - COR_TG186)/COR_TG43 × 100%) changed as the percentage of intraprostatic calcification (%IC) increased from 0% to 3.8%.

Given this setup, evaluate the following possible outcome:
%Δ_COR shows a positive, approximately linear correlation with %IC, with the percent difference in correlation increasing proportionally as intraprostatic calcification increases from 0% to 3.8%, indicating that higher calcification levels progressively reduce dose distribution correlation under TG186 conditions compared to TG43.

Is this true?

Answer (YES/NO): YES